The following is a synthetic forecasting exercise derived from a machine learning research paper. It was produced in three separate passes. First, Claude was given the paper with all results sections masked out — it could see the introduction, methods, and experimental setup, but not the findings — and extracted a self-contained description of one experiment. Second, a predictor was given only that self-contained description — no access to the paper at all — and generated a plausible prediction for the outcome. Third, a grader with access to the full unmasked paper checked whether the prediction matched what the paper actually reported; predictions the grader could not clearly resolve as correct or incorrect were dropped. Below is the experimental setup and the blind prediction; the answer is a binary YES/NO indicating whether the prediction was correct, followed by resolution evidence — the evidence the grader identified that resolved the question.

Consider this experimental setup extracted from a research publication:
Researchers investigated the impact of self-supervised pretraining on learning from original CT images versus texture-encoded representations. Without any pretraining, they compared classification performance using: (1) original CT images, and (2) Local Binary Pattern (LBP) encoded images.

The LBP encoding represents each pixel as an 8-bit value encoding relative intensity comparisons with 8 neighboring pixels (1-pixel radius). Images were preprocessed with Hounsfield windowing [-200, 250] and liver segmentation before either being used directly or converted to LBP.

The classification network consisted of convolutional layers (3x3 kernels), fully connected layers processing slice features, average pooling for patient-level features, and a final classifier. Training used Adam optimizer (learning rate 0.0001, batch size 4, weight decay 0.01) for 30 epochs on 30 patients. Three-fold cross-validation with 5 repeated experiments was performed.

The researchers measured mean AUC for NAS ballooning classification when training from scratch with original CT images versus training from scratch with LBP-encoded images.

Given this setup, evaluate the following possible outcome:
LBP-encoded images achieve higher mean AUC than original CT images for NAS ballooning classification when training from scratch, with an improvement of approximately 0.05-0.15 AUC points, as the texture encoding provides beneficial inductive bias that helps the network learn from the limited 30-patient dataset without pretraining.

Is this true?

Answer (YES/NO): NO